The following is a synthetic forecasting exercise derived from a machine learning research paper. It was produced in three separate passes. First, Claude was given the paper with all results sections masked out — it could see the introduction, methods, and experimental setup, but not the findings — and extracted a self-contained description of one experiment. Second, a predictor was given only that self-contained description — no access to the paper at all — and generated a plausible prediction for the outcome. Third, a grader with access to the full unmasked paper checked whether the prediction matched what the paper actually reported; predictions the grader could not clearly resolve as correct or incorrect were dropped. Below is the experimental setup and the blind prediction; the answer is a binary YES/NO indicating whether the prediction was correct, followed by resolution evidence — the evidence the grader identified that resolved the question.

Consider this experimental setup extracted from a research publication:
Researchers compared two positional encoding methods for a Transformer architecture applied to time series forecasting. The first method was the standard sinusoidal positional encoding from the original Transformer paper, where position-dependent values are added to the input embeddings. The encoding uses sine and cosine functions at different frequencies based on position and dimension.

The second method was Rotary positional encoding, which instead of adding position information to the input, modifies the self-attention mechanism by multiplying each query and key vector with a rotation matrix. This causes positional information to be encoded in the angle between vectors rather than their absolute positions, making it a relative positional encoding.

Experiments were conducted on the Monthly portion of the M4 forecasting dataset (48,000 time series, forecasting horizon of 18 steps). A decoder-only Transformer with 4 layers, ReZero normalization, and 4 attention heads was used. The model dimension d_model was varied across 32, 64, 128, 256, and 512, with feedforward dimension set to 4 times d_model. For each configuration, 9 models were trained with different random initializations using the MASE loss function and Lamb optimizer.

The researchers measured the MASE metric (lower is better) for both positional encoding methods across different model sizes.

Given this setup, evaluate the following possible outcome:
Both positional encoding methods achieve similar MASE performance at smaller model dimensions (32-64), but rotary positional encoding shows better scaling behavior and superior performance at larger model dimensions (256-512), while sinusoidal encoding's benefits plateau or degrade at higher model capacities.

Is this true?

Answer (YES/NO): NO